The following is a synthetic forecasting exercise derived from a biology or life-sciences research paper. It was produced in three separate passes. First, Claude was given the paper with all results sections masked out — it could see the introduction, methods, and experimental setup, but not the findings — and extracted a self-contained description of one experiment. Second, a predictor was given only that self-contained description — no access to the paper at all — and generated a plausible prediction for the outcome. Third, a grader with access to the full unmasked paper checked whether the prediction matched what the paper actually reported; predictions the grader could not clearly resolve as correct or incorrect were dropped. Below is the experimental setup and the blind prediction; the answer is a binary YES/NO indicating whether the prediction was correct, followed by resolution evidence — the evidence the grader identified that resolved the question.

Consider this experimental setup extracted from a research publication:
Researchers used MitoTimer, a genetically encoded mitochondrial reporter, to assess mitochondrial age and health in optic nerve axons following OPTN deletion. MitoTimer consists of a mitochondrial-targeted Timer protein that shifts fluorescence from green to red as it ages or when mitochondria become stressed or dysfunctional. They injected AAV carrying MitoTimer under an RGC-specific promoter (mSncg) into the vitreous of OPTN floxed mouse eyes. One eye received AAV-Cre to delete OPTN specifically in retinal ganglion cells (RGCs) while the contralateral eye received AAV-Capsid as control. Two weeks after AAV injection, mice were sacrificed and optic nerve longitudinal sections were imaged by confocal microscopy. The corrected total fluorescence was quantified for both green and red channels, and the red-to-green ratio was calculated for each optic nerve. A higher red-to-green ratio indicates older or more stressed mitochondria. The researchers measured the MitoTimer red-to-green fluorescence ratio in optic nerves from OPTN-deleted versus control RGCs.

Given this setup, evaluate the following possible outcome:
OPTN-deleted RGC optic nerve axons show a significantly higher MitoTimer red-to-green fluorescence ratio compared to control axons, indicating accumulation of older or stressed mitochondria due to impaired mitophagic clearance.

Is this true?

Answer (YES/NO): NO